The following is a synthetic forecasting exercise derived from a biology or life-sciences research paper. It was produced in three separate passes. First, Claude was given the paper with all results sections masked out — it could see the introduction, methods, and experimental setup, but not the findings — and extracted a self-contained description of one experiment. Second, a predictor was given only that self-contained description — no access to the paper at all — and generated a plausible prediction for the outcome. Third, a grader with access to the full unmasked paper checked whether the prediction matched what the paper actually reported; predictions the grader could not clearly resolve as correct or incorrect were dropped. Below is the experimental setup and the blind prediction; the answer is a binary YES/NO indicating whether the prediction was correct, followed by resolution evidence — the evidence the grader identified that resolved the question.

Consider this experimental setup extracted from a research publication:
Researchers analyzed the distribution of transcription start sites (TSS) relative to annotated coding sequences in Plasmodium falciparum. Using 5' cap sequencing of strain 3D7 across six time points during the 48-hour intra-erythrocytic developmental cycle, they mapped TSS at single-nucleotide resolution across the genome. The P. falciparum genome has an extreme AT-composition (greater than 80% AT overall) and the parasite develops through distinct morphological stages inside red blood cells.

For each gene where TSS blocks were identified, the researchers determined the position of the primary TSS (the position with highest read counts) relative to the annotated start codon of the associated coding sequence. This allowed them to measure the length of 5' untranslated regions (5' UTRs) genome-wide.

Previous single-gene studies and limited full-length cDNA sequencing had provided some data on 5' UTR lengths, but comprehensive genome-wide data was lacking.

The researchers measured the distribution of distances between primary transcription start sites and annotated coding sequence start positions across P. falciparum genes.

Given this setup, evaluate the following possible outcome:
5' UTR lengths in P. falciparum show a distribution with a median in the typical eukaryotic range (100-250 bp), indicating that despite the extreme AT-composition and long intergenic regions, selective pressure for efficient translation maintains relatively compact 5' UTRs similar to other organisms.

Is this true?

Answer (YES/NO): NO